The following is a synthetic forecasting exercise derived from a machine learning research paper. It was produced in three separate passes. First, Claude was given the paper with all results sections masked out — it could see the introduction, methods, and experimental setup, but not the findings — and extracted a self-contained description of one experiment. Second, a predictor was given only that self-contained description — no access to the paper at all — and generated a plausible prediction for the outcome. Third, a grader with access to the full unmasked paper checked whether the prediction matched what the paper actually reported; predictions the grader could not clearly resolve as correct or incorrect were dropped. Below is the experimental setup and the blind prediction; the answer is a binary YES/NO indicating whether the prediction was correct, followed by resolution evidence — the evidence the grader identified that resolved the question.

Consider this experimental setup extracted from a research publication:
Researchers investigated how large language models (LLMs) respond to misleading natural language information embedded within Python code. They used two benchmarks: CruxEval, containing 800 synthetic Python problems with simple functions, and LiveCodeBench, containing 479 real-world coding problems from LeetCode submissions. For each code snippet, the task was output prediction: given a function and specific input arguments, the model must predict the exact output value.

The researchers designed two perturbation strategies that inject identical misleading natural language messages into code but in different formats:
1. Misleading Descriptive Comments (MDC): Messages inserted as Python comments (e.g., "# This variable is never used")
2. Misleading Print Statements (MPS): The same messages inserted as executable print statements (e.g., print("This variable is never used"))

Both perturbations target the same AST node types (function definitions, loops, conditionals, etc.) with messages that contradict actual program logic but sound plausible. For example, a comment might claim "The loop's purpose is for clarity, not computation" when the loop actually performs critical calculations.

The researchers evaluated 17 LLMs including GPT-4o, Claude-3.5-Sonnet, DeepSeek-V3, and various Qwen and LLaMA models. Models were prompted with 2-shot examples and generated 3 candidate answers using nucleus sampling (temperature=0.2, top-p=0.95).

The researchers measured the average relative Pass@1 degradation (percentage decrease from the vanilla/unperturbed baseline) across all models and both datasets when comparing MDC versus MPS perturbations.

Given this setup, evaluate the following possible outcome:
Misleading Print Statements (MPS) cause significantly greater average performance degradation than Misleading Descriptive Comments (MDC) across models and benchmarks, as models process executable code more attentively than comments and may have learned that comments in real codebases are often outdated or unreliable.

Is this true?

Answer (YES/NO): NO